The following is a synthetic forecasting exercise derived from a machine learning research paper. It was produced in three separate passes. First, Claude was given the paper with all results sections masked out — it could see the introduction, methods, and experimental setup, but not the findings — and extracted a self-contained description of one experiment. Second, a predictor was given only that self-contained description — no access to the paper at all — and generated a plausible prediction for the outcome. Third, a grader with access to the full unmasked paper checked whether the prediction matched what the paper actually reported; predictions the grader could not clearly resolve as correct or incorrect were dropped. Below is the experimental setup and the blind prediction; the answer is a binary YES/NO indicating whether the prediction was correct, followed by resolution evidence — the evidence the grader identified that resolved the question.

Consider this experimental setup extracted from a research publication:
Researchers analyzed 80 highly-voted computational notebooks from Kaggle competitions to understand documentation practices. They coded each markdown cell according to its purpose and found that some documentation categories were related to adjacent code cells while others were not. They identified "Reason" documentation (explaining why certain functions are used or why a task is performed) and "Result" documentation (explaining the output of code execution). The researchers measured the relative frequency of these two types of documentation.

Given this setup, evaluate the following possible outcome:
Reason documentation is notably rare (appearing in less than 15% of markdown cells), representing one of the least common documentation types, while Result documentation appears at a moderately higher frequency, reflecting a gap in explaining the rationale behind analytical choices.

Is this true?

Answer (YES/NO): NO